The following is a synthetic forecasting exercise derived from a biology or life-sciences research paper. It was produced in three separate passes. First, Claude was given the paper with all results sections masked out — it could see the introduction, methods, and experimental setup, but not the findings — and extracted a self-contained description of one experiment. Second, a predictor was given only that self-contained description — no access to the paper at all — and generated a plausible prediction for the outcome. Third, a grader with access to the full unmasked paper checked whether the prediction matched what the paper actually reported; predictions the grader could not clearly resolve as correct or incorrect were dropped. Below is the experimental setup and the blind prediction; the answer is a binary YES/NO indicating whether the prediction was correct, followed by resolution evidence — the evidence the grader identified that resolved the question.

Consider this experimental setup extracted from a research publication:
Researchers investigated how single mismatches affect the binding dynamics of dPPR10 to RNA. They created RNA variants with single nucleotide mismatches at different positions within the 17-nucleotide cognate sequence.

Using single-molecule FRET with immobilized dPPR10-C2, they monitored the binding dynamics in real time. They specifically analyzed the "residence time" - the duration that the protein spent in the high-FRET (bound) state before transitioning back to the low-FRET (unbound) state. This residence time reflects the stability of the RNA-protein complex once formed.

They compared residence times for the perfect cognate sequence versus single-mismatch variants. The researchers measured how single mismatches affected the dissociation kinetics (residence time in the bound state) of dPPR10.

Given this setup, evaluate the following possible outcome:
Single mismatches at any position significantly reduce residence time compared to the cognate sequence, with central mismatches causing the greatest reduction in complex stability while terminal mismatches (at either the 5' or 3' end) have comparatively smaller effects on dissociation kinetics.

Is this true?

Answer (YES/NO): NO